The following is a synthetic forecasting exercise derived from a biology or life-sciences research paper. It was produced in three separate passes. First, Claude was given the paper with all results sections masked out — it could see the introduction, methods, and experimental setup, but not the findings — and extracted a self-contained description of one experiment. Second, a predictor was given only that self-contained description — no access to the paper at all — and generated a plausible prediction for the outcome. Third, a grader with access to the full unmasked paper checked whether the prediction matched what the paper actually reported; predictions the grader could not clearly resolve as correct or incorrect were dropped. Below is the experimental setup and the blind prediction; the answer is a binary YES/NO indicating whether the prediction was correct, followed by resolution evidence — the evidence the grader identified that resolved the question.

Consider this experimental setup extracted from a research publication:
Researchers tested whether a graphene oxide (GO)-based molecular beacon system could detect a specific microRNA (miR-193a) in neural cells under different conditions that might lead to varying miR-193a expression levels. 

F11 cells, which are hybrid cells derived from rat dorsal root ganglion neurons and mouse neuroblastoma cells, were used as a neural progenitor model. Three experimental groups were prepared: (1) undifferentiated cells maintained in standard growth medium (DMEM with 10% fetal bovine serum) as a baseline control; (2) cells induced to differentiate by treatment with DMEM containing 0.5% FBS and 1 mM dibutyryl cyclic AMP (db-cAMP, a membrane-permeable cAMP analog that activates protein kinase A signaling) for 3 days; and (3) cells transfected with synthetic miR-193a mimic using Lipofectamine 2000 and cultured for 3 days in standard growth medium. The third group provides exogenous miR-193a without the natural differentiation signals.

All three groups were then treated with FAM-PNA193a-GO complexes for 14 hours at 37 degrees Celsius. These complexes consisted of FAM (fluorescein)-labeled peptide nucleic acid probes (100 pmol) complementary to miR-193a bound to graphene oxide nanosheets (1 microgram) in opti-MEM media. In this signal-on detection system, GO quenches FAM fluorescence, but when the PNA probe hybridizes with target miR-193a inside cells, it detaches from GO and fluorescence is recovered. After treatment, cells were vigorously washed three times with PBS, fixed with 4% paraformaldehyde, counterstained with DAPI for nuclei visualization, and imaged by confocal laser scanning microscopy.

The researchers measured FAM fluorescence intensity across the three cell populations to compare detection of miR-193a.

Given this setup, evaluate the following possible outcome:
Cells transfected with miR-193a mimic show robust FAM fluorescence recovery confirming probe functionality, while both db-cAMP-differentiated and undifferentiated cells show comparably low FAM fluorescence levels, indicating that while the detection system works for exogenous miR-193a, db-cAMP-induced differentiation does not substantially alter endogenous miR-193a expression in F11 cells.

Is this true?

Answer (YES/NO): NO